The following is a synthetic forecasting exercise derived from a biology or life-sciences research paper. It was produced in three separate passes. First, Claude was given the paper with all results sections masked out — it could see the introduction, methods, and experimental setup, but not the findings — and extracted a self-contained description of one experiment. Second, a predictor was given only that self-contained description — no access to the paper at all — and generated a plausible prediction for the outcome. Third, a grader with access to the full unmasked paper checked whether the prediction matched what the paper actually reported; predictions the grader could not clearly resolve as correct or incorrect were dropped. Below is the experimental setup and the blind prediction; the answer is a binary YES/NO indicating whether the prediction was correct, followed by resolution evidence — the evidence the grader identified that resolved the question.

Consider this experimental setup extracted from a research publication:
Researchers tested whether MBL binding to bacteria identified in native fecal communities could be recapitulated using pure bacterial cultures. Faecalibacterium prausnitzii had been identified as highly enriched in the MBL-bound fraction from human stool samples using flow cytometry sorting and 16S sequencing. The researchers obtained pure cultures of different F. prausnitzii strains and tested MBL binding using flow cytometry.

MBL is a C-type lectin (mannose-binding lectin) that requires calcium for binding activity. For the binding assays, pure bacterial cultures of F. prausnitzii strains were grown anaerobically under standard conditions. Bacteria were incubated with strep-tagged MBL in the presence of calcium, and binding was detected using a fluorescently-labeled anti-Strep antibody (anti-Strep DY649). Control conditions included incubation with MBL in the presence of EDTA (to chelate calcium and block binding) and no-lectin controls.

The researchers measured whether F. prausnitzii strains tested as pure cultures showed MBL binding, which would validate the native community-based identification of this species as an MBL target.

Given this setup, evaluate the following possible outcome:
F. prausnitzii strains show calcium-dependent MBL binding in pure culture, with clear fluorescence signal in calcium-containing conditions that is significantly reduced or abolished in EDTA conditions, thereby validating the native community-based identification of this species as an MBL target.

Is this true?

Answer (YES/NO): YES